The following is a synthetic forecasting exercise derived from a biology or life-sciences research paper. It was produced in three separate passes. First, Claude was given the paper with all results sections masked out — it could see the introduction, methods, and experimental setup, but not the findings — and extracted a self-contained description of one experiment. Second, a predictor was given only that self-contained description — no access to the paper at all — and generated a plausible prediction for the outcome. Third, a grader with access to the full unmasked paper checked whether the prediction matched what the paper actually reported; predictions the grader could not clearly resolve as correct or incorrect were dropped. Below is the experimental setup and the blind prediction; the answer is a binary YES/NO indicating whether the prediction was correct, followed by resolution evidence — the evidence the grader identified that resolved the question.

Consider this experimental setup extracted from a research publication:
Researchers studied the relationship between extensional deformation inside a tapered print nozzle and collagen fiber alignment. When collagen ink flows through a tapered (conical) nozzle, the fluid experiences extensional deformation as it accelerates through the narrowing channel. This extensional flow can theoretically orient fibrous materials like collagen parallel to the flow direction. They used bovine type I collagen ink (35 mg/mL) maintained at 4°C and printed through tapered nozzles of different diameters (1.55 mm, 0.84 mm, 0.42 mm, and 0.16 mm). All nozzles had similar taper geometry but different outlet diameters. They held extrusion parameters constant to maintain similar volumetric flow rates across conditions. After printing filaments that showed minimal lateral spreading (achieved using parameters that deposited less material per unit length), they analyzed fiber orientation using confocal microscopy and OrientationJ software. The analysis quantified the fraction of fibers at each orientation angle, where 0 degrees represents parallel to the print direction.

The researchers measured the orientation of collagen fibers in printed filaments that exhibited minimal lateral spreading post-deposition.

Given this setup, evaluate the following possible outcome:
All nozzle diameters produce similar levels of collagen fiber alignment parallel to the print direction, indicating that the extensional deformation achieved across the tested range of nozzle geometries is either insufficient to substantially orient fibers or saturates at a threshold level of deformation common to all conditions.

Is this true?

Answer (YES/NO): NO